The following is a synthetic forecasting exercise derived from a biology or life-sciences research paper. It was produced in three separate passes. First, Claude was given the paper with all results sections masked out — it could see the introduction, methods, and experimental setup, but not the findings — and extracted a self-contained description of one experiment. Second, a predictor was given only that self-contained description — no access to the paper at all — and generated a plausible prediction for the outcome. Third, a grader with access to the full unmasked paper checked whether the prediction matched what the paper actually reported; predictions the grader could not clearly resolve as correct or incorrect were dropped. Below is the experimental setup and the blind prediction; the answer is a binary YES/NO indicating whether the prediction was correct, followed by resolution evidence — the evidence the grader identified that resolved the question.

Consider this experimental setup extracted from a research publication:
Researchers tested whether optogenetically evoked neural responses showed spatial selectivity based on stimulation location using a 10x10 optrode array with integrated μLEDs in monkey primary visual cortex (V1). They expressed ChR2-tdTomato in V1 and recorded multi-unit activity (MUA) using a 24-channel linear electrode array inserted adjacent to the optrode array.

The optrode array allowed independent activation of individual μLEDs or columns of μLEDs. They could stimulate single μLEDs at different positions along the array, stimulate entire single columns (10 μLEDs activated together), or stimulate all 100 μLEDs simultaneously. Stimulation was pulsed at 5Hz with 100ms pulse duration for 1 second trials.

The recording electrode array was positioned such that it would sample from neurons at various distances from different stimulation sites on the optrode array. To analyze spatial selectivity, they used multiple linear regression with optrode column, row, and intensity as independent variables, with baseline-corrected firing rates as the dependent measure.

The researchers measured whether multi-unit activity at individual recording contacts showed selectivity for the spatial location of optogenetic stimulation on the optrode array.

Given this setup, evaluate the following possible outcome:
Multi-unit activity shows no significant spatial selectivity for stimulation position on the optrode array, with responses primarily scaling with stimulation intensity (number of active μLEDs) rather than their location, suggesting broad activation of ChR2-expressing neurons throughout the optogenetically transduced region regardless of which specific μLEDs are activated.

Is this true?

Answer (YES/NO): NO